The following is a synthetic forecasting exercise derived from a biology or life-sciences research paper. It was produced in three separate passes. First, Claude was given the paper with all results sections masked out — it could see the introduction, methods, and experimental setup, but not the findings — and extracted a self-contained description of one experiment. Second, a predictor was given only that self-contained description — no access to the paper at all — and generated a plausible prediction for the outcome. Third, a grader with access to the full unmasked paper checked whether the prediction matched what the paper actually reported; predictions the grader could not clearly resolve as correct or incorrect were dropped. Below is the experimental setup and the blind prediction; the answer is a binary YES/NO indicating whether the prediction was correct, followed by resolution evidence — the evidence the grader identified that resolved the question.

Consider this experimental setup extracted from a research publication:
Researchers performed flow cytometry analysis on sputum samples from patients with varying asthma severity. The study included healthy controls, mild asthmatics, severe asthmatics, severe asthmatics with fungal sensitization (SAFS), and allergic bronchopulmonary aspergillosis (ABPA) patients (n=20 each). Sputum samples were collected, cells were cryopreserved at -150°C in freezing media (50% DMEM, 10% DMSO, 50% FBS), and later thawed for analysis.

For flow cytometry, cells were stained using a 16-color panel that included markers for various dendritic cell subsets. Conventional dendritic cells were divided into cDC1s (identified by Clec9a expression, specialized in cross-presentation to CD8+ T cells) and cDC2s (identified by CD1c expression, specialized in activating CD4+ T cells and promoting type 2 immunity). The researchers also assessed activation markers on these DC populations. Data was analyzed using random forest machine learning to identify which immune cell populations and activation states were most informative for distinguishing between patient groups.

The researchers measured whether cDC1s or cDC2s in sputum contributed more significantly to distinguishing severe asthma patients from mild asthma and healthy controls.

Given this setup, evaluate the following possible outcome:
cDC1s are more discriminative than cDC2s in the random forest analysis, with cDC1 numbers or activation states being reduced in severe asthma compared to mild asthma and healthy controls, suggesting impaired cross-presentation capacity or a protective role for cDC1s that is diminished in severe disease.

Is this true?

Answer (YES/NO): NO